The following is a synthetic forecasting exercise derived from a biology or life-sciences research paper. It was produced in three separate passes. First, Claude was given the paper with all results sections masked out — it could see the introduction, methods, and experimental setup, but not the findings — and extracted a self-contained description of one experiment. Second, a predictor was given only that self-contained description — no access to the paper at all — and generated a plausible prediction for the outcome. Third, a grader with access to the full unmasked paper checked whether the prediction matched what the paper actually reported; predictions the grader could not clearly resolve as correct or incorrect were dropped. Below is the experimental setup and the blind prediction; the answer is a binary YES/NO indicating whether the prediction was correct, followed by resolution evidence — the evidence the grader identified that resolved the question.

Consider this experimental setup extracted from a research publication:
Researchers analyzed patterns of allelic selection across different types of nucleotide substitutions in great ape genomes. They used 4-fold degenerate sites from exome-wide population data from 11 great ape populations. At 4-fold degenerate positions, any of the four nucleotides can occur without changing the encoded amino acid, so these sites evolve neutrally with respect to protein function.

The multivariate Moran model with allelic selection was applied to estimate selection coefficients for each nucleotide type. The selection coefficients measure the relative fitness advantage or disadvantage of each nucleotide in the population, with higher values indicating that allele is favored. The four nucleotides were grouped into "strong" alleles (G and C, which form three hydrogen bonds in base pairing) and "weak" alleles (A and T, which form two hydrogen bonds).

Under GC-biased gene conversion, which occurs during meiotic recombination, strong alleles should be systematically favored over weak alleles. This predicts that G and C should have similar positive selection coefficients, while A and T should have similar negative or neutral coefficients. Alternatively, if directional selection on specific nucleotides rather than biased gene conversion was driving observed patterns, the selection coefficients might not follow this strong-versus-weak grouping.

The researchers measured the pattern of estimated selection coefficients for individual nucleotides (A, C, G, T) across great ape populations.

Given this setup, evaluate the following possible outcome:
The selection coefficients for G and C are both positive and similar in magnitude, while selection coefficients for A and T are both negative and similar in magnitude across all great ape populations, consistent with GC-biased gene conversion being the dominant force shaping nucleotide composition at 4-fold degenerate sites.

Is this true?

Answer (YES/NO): NO